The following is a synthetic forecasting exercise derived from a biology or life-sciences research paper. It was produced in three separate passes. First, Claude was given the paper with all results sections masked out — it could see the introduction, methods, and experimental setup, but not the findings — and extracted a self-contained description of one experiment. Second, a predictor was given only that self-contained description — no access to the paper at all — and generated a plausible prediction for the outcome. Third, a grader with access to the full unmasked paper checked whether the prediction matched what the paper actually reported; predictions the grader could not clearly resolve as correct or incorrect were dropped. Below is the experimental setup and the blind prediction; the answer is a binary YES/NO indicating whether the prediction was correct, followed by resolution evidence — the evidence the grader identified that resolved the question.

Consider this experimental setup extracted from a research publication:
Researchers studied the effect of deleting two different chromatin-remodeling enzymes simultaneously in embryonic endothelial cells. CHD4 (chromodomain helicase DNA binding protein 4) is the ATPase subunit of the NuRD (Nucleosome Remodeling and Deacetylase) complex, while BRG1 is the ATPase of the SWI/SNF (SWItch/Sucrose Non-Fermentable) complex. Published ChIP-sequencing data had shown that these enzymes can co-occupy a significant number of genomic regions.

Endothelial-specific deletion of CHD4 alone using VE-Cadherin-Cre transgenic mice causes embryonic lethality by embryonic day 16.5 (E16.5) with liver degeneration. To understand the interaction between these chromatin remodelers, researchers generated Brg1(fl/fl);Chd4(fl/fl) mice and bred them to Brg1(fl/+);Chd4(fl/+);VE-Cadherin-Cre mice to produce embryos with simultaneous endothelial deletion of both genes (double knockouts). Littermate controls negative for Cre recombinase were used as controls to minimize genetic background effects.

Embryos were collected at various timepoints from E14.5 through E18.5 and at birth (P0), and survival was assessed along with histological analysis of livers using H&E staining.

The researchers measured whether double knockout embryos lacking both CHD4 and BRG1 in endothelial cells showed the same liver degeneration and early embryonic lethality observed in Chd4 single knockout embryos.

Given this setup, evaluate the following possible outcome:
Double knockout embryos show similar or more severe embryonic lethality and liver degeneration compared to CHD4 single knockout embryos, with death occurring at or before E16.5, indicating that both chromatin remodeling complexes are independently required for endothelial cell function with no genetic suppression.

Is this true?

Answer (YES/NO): NO